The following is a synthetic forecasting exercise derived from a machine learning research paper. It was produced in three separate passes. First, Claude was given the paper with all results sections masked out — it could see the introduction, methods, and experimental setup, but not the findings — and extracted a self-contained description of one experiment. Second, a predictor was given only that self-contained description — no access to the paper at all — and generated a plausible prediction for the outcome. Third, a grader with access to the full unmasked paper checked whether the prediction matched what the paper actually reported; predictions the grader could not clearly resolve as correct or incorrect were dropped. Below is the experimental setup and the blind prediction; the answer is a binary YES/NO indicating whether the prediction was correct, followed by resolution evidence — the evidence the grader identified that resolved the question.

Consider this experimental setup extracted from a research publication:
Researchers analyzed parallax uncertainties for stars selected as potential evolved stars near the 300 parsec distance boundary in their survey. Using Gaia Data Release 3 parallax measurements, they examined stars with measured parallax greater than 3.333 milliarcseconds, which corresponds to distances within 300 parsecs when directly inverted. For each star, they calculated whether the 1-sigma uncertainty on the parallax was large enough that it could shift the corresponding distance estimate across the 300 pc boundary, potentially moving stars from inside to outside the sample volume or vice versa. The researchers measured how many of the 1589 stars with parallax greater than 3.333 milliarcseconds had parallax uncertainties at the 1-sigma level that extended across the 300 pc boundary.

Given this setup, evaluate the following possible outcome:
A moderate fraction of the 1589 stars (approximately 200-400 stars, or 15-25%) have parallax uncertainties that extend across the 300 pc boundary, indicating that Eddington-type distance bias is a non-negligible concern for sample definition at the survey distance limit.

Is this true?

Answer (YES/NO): NO